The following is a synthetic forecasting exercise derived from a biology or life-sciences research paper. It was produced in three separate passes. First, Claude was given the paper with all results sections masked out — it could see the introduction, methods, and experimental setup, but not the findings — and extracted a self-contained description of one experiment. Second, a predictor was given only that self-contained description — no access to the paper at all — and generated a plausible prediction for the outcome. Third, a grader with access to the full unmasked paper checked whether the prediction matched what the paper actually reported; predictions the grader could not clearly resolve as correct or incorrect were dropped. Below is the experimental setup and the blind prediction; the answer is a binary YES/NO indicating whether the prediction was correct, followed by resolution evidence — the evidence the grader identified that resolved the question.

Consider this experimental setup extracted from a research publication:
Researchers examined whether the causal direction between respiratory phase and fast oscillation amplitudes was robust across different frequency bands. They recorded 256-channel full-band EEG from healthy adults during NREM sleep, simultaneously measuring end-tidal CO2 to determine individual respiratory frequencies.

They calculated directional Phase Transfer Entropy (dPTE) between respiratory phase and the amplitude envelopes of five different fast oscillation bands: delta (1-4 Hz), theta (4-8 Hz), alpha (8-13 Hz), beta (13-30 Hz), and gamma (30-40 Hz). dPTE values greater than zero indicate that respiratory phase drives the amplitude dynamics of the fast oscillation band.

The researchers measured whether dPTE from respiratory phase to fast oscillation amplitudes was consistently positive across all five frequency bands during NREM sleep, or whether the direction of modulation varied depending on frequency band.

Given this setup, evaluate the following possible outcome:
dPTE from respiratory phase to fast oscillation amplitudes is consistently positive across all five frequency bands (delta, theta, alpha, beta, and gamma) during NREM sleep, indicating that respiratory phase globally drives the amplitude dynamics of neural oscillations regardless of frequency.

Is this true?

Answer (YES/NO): YES